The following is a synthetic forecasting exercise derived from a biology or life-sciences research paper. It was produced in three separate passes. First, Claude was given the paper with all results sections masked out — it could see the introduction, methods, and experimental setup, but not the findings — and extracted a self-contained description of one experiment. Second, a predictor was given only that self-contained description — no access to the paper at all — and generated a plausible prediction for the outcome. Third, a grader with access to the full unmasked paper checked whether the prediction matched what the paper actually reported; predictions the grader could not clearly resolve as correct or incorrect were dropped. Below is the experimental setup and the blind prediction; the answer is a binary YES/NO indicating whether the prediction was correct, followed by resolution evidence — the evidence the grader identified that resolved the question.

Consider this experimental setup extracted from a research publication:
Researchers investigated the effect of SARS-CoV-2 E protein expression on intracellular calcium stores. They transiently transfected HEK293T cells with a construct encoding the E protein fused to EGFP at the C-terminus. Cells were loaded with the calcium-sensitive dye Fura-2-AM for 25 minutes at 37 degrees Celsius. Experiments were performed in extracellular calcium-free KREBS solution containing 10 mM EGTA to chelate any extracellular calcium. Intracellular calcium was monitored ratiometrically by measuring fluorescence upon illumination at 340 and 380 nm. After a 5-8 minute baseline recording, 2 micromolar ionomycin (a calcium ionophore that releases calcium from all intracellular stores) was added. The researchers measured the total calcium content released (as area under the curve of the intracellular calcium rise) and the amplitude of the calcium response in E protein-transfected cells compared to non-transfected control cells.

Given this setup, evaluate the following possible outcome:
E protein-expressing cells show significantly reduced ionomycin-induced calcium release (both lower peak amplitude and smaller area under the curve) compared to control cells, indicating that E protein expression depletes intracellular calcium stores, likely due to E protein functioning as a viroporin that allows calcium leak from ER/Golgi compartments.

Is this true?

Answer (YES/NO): YES